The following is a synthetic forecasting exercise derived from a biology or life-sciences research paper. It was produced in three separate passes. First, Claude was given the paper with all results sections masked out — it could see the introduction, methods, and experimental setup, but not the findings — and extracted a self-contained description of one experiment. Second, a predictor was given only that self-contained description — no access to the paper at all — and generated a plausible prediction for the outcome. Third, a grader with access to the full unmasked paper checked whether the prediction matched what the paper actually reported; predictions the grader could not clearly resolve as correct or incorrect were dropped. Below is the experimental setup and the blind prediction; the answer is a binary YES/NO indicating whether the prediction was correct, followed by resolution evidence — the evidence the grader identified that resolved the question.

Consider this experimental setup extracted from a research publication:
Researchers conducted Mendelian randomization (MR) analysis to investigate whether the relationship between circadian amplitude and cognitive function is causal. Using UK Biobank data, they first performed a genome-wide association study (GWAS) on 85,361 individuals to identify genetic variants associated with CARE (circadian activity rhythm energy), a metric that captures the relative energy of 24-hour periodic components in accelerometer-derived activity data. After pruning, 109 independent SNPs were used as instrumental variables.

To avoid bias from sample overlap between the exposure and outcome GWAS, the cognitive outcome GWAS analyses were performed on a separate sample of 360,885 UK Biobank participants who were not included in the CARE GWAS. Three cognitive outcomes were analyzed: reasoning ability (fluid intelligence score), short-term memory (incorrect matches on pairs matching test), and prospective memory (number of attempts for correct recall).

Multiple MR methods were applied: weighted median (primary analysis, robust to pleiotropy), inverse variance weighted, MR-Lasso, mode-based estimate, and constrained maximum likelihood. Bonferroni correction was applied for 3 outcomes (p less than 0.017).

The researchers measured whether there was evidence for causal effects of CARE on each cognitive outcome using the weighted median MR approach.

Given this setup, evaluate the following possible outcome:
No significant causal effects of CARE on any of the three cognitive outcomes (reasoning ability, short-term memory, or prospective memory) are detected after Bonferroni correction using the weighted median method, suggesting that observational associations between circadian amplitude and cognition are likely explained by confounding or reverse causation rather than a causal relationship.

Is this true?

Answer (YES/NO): NO